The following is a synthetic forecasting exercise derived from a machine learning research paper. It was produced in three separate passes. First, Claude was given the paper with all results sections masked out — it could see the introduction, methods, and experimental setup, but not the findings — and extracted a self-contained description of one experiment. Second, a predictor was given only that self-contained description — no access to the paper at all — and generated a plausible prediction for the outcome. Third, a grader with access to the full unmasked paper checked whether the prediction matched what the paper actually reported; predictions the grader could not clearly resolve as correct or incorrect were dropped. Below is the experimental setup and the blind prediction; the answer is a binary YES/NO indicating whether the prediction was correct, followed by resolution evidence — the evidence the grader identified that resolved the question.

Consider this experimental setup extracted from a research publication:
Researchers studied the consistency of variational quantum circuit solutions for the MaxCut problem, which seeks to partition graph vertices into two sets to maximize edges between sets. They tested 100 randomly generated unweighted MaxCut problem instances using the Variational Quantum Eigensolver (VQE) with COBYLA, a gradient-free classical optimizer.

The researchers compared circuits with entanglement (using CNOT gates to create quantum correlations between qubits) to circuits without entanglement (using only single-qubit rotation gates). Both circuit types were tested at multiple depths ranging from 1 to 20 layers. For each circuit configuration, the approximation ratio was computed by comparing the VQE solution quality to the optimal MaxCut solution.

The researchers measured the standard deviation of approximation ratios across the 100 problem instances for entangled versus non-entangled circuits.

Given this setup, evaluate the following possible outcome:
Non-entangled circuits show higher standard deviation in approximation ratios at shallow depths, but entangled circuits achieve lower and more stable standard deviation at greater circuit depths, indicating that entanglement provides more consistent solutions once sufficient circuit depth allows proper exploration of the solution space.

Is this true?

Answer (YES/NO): NO